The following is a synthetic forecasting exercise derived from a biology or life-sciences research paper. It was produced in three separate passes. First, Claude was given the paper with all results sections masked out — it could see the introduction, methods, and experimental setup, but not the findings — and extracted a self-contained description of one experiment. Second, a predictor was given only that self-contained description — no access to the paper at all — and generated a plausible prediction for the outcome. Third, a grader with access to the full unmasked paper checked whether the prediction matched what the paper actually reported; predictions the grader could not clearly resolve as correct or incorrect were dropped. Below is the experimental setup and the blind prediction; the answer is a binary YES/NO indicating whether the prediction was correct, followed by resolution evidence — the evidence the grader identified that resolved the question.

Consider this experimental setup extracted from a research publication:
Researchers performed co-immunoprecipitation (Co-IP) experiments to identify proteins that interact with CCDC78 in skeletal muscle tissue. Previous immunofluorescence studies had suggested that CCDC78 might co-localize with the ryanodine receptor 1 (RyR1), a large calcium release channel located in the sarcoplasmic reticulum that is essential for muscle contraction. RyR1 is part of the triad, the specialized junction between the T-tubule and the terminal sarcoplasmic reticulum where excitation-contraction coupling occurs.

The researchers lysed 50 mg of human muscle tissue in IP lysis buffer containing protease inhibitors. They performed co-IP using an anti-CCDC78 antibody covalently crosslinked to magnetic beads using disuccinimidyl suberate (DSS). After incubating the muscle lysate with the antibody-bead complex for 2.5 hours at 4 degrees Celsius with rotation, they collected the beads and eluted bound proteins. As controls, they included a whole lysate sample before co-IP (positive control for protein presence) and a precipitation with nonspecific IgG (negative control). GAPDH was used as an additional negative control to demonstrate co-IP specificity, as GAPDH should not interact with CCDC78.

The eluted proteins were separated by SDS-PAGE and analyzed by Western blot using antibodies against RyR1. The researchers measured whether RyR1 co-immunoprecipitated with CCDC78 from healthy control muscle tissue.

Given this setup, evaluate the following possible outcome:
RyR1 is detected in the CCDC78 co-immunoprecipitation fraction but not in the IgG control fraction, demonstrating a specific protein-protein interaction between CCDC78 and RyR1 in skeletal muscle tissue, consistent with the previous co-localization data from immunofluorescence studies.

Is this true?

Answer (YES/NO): NO